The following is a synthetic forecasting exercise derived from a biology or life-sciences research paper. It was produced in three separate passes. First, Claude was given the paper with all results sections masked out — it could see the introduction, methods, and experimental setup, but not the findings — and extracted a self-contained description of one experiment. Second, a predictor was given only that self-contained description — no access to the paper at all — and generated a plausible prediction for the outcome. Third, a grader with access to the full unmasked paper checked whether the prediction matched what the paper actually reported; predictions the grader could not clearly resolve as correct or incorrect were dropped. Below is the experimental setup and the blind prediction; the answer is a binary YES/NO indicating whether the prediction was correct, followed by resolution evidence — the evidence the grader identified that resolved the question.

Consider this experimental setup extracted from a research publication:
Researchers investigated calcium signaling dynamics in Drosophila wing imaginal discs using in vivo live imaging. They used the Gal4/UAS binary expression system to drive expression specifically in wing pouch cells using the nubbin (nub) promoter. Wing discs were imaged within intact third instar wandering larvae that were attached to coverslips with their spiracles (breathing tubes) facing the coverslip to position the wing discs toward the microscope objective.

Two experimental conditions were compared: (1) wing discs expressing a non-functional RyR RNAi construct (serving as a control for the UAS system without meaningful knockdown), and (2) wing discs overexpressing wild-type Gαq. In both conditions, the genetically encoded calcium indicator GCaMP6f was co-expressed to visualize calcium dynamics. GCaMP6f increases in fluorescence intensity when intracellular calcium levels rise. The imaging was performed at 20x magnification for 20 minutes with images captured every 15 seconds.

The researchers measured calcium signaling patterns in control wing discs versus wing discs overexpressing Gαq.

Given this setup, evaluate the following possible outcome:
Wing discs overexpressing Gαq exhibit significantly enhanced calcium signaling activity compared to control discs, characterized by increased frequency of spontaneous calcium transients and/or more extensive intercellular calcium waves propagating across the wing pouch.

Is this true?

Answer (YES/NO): YES